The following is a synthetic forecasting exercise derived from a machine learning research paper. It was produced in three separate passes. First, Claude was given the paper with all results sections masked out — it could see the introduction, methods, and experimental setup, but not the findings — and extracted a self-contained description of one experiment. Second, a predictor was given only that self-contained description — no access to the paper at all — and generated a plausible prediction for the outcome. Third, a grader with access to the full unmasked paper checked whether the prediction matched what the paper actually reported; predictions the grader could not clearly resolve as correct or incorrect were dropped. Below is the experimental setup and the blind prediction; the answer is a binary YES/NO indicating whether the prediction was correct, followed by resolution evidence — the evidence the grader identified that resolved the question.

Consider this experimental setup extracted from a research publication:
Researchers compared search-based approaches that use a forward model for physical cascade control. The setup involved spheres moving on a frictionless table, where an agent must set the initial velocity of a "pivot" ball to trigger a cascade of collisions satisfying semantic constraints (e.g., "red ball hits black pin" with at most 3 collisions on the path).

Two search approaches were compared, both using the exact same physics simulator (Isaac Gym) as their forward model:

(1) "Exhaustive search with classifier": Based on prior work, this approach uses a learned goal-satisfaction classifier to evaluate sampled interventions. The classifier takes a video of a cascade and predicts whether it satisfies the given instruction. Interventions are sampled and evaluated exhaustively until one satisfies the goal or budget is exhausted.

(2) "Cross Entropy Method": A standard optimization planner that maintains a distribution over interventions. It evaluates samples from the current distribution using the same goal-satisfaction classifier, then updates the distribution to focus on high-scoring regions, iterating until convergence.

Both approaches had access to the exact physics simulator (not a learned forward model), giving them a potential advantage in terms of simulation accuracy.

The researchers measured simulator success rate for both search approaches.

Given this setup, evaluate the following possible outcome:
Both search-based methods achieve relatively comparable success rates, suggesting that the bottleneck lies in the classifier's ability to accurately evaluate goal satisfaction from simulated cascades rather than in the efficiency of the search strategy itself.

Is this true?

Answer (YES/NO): YES